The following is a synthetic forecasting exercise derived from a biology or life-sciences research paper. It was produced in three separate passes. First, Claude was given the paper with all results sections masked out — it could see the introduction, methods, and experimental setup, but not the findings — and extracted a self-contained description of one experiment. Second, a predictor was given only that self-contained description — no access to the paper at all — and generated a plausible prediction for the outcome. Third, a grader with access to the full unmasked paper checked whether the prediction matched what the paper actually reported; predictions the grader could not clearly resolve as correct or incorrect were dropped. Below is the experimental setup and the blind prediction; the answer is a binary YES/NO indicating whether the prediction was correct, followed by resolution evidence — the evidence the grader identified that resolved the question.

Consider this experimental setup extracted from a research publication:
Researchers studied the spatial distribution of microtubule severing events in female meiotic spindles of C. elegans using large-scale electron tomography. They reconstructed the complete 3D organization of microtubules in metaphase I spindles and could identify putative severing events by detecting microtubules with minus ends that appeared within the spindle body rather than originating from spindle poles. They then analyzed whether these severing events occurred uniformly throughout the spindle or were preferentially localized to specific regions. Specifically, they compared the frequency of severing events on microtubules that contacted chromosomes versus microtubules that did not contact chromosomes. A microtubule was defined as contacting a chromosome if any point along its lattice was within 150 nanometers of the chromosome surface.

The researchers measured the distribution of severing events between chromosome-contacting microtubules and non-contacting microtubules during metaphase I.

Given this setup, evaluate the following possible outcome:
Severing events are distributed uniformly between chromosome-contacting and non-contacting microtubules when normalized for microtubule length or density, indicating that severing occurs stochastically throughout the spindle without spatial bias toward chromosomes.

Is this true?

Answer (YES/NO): NO